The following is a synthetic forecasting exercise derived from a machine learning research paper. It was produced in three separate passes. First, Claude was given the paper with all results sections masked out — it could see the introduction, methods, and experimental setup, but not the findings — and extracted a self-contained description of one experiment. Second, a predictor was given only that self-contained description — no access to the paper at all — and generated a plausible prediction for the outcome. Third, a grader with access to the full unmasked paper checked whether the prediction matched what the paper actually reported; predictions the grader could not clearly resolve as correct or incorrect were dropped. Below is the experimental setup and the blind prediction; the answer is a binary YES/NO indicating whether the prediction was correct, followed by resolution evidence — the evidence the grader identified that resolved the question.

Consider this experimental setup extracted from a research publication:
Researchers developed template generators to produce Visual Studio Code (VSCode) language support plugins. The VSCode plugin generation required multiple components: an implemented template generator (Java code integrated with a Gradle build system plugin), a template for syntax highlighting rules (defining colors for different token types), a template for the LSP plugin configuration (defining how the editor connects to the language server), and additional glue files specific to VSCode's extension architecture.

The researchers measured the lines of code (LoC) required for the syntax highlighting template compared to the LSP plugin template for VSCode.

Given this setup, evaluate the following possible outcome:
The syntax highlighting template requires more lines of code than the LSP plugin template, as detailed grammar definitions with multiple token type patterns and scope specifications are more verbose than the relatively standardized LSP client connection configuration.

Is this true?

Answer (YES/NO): NO